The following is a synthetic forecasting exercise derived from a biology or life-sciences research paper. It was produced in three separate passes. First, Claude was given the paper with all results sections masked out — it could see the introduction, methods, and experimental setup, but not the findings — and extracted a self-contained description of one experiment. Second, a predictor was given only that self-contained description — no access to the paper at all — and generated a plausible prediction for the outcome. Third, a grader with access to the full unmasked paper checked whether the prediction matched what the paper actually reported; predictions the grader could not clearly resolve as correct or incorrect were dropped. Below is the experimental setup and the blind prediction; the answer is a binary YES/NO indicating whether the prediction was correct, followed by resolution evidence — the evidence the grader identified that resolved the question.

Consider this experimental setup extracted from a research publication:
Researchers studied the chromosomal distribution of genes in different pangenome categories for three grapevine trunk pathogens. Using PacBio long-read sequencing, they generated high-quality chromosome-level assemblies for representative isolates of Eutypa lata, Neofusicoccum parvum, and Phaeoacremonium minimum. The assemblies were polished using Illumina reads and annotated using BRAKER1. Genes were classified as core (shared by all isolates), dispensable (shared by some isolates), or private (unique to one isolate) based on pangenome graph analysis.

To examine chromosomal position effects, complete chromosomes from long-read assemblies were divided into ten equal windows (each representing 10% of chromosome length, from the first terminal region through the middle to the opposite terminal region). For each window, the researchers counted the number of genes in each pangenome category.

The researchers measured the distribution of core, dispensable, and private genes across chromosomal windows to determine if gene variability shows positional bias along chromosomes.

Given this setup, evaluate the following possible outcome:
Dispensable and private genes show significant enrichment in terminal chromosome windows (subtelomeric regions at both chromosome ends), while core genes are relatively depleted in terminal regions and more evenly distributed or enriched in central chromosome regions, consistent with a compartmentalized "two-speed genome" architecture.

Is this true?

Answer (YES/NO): YES